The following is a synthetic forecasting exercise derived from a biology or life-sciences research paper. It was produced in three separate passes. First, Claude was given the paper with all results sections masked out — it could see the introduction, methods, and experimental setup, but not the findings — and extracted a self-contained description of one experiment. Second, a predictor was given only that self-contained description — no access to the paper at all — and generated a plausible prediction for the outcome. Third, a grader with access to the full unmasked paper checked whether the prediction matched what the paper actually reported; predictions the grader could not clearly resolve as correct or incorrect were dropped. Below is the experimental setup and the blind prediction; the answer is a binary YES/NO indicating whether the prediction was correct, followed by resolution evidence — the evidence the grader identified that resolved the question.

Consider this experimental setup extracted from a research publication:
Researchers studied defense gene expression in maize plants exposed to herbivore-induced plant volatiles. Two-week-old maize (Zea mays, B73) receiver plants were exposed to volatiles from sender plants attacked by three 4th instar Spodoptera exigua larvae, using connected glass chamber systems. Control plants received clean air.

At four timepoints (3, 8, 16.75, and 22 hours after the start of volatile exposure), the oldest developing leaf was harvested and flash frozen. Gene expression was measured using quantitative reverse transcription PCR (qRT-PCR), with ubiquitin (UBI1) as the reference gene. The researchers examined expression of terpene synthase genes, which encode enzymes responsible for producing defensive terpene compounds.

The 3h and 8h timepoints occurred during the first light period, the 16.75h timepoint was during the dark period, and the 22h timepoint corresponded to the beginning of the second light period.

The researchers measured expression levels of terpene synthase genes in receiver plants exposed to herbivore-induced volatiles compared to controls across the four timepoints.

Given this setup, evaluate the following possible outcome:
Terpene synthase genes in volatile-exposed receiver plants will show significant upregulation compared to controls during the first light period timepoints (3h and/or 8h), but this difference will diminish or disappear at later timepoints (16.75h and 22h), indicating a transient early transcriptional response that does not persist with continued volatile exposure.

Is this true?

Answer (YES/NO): NO